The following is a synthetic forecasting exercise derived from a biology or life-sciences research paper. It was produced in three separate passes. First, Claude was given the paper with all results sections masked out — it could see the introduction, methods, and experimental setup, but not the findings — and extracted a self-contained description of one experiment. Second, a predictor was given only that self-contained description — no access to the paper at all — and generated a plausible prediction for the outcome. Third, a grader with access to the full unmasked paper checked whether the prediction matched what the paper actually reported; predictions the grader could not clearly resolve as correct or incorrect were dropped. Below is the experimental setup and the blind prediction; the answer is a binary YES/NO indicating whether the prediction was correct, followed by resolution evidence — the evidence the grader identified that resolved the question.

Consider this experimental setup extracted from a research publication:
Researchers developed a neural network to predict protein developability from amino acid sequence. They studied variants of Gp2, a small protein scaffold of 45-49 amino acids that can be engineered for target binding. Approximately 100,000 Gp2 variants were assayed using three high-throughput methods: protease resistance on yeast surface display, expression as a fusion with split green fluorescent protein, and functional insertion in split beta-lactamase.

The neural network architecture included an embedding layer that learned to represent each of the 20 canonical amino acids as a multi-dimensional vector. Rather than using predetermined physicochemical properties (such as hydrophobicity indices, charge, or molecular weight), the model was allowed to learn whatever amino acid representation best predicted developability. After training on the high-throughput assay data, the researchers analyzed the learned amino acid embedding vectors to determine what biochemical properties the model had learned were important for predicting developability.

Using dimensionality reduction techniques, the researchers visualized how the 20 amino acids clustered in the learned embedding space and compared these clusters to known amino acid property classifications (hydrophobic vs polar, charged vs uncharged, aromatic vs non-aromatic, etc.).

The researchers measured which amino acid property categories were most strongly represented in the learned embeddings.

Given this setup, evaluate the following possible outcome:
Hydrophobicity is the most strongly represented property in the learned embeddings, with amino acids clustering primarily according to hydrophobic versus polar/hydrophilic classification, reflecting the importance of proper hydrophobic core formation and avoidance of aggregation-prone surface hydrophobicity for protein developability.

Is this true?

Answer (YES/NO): NO